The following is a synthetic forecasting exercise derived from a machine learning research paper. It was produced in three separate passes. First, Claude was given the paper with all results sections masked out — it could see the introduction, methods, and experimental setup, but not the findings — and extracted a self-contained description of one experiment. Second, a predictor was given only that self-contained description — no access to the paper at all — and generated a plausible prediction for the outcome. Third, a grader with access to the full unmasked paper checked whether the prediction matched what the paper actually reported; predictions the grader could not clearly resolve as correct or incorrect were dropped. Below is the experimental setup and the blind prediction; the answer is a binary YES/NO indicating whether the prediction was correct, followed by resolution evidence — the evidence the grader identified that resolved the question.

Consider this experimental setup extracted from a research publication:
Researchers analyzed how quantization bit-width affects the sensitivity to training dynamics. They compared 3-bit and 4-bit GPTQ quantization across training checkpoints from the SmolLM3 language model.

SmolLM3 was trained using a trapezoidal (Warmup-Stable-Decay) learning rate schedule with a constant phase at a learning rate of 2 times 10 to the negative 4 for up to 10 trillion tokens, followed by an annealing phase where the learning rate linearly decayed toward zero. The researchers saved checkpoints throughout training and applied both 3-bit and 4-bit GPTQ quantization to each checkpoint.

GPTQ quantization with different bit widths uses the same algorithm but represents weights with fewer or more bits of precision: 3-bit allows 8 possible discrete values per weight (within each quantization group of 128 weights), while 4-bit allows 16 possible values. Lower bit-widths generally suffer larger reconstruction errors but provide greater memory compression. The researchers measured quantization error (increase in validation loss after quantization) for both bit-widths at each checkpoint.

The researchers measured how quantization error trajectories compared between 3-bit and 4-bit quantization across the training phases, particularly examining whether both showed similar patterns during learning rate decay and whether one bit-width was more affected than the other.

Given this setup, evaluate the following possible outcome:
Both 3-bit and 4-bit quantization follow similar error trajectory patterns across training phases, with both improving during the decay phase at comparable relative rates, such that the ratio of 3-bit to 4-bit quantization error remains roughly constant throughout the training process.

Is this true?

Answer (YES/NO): NO